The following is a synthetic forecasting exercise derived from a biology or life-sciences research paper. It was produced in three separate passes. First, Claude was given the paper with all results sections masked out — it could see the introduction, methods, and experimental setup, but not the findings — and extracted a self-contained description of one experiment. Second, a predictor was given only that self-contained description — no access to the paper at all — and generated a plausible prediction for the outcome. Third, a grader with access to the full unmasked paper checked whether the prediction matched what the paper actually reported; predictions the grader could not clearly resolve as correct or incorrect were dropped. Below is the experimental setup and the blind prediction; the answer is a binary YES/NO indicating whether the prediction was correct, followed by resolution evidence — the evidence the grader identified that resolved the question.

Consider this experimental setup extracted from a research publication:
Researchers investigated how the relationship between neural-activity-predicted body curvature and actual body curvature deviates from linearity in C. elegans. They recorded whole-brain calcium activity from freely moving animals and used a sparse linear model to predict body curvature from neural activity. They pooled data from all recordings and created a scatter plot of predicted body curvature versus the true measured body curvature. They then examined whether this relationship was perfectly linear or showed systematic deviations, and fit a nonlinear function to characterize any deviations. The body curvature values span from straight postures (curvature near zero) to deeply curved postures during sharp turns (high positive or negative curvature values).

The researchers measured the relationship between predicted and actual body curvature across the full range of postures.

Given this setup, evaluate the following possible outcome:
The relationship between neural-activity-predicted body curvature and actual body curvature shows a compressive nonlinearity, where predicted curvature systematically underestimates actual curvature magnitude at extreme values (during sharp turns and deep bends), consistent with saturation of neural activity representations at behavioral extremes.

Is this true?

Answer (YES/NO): YES